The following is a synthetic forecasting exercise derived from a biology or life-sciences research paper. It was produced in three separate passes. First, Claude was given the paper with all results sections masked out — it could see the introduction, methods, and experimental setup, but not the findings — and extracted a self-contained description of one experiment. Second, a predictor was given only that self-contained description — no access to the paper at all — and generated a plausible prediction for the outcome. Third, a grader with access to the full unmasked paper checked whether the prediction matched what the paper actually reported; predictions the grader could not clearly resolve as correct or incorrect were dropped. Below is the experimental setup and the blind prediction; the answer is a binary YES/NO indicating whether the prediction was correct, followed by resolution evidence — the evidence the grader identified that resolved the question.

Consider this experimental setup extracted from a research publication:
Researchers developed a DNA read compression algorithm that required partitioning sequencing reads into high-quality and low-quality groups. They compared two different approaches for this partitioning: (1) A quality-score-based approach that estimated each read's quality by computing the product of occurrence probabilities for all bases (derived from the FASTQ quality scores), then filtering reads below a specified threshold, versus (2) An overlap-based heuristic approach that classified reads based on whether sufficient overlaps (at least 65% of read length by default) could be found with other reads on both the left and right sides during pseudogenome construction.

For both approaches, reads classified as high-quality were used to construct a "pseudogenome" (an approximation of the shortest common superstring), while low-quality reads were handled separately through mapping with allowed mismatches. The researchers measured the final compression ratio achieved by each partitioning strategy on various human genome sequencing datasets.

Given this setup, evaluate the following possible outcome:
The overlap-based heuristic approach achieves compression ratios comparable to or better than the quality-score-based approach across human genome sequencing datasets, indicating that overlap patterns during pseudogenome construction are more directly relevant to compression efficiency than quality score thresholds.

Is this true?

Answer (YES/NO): YES